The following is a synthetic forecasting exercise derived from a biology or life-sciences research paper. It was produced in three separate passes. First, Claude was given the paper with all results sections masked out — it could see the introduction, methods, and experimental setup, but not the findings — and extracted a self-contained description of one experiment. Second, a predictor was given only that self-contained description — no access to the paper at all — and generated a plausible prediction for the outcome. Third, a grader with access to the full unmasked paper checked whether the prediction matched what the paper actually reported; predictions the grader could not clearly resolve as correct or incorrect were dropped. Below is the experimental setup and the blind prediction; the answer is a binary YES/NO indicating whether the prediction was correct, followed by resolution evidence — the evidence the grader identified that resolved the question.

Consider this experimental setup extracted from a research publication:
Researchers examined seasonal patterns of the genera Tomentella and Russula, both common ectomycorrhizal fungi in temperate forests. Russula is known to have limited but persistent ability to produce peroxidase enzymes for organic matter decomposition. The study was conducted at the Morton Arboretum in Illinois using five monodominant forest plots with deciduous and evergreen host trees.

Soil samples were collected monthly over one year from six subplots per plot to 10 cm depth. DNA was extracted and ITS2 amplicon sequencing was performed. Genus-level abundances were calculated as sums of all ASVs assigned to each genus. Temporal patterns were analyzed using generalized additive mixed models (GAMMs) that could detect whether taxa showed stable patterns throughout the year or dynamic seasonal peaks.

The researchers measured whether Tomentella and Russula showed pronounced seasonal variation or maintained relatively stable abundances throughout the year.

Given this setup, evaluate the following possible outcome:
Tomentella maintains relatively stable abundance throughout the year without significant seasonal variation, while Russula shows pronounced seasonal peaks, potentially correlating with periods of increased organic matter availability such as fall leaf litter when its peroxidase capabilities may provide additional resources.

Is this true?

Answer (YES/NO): NO